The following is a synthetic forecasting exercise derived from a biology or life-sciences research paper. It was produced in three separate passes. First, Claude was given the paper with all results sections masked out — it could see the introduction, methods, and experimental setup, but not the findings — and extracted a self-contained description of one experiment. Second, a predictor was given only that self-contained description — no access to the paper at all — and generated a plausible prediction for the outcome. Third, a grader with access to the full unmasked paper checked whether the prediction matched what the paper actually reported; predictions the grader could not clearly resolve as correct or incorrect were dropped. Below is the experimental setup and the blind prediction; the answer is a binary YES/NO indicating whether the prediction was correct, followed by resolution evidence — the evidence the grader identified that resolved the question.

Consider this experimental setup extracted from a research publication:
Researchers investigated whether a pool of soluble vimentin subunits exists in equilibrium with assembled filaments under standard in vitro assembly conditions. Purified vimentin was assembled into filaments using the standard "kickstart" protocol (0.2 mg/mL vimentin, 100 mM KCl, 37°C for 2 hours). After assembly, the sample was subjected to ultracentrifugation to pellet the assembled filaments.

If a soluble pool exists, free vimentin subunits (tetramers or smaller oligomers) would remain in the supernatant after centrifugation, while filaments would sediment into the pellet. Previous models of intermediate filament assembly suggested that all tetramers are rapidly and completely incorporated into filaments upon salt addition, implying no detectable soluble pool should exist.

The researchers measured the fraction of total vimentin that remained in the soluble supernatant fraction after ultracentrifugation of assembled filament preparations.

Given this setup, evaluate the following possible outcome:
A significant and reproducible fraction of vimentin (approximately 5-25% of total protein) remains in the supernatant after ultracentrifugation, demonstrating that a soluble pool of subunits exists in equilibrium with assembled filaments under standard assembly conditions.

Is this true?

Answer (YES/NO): NO